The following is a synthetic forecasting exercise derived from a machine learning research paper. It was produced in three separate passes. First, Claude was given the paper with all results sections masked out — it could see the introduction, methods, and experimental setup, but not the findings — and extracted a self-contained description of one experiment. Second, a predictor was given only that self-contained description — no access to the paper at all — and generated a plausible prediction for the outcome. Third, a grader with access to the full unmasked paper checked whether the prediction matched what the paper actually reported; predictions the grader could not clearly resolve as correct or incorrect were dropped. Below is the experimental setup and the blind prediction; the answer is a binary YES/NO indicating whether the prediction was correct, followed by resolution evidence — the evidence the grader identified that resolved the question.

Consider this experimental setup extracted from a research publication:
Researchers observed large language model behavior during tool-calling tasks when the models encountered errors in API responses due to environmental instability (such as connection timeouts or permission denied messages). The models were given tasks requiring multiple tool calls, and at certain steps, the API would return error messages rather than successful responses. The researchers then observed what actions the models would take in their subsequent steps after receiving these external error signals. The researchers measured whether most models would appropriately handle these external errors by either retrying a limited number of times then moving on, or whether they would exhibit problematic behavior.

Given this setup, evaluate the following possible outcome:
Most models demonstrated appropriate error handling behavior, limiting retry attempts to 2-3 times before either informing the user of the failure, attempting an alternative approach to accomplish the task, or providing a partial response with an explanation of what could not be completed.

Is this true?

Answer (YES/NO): YES